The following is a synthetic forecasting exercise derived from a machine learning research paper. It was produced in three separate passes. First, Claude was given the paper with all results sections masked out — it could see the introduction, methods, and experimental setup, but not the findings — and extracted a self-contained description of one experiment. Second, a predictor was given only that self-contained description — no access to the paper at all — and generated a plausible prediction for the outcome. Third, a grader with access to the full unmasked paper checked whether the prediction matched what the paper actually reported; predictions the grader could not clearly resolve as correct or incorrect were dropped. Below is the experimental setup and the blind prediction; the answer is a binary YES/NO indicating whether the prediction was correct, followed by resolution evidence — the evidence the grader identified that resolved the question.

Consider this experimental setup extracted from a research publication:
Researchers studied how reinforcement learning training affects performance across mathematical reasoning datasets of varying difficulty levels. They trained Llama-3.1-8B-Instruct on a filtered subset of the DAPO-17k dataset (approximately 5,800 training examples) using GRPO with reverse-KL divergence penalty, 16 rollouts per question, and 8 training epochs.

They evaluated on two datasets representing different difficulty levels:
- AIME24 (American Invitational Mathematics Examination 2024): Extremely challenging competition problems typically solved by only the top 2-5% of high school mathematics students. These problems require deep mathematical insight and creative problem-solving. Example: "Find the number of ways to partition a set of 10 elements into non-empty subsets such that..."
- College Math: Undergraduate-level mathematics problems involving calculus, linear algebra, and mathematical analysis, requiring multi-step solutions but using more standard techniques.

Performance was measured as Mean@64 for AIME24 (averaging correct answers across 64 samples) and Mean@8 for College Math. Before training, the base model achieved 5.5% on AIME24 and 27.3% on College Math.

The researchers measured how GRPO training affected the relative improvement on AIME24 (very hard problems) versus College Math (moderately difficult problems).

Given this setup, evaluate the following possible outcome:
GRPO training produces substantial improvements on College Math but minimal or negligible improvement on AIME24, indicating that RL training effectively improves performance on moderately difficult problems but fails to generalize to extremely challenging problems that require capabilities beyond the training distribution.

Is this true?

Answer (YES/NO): NO